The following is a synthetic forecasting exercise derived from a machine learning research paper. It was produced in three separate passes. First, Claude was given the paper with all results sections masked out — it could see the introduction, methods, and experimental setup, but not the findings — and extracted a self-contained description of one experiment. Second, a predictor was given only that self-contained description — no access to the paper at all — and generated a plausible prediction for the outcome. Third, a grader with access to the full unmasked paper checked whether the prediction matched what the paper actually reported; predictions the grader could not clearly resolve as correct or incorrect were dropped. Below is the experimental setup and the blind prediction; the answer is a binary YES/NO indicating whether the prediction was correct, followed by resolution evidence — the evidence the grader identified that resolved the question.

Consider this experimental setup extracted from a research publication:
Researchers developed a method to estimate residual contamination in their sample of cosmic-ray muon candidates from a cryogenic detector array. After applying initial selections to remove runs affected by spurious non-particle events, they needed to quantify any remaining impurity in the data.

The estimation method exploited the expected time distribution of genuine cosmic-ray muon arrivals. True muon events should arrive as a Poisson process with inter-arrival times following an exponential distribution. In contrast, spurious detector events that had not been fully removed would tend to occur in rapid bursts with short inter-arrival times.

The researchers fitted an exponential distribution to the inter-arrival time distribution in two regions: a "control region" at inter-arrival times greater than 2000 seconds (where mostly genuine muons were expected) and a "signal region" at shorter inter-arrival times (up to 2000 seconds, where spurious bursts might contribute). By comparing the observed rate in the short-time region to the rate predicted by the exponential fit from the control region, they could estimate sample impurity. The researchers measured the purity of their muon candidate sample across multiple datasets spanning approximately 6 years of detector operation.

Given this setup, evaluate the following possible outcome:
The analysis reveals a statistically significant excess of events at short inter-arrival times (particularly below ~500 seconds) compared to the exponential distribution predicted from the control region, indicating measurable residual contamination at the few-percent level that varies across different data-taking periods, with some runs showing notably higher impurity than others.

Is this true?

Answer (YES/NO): NO